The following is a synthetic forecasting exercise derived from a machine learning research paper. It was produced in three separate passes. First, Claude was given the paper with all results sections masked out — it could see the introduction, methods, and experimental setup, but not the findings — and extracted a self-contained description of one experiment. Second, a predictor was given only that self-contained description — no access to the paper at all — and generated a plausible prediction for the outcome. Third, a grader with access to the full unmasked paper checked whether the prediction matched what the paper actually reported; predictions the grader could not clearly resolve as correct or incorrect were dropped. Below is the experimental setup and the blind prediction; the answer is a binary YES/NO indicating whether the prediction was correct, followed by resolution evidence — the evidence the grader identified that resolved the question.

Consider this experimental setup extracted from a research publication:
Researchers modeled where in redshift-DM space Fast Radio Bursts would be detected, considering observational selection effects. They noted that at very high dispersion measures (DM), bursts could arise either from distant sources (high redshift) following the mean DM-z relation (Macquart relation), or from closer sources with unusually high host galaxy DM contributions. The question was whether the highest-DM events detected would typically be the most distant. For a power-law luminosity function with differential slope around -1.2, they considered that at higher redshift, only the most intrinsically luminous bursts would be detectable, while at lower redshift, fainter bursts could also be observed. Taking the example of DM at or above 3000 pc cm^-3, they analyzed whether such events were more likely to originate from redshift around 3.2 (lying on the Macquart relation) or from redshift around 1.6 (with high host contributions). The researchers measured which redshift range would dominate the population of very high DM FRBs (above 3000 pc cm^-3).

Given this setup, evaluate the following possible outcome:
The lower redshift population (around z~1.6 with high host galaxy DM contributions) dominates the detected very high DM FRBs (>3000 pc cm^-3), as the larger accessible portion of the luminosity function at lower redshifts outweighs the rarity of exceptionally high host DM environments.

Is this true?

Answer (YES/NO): YES